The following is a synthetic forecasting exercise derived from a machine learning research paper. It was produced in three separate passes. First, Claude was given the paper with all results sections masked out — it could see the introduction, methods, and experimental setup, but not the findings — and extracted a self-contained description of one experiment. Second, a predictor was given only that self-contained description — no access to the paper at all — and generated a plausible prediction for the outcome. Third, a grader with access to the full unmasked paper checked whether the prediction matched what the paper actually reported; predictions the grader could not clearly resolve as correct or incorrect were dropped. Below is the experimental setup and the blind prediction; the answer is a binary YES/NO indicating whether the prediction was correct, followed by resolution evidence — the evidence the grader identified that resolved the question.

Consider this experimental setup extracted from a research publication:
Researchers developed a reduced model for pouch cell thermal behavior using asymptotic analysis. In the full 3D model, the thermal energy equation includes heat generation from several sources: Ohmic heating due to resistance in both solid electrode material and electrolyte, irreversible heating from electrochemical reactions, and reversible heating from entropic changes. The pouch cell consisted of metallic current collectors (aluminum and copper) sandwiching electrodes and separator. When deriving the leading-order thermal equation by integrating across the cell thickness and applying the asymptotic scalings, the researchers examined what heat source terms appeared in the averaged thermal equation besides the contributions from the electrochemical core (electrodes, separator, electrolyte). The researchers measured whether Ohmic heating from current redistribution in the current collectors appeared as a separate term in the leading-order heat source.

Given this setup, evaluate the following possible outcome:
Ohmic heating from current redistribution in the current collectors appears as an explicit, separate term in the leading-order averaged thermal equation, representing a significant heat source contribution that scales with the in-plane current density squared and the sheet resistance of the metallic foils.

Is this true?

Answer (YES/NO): YES